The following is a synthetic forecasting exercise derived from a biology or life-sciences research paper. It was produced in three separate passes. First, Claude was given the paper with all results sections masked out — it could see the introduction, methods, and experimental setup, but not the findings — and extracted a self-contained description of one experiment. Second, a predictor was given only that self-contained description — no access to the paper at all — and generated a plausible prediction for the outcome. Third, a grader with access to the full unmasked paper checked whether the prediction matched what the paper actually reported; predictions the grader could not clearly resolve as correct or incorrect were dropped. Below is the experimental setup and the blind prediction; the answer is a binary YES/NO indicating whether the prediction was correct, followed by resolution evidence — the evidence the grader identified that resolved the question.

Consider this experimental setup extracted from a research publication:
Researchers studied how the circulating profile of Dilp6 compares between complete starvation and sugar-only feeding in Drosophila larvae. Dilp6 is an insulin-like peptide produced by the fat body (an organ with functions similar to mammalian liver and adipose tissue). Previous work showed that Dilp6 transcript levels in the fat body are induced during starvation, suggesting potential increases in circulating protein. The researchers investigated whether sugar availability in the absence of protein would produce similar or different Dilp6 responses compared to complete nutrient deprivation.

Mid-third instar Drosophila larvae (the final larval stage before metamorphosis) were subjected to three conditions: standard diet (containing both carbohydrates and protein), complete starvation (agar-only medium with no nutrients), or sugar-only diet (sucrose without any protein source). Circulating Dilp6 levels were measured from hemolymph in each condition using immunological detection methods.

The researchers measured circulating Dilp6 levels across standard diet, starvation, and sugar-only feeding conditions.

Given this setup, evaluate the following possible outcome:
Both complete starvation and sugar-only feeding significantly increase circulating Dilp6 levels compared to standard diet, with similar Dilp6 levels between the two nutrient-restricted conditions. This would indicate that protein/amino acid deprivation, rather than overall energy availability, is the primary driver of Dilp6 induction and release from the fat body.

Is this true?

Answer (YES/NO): NO